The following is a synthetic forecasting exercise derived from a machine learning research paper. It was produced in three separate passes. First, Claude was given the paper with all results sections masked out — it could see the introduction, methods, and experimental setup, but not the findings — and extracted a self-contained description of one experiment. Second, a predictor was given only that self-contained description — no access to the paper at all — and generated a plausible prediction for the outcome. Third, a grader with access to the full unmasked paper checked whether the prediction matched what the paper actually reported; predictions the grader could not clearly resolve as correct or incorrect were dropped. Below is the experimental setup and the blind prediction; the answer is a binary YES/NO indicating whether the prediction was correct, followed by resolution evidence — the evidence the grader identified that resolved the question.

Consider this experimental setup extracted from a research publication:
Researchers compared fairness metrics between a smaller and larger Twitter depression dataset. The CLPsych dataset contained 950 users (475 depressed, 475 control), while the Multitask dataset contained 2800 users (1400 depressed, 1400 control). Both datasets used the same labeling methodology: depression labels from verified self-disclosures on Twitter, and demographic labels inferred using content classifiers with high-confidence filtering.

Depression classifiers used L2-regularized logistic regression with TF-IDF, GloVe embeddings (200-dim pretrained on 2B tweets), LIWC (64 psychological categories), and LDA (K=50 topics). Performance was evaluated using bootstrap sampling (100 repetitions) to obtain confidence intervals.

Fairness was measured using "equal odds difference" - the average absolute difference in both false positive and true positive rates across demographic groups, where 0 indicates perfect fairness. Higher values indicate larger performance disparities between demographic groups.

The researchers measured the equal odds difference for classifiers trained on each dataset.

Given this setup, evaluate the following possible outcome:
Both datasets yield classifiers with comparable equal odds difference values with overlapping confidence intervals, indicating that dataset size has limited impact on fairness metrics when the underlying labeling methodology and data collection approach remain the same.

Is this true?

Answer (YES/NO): NO